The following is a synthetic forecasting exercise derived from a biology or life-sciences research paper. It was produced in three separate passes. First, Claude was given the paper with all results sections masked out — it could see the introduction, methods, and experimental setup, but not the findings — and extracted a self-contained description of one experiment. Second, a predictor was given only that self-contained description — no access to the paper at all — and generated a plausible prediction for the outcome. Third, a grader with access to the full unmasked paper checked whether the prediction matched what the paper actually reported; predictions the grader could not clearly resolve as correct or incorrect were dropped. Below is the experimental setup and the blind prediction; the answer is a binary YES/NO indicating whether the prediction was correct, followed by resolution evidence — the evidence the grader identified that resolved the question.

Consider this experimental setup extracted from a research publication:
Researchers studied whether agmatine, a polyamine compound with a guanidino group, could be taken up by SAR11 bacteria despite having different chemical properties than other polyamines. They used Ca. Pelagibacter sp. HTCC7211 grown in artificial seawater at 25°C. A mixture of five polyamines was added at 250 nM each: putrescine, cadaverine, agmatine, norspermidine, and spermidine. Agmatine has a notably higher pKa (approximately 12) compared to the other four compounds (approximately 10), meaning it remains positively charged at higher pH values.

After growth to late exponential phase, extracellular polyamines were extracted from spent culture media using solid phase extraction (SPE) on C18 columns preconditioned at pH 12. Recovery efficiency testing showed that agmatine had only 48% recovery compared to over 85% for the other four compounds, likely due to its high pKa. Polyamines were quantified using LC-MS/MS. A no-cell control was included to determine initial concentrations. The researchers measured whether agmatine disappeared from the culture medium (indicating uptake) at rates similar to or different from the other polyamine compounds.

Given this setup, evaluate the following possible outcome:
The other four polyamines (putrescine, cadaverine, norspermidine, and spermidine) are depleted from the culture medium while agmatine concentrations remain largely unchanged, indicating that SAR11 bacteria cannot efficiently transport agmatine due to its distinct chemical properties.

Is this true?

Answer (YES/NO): NO